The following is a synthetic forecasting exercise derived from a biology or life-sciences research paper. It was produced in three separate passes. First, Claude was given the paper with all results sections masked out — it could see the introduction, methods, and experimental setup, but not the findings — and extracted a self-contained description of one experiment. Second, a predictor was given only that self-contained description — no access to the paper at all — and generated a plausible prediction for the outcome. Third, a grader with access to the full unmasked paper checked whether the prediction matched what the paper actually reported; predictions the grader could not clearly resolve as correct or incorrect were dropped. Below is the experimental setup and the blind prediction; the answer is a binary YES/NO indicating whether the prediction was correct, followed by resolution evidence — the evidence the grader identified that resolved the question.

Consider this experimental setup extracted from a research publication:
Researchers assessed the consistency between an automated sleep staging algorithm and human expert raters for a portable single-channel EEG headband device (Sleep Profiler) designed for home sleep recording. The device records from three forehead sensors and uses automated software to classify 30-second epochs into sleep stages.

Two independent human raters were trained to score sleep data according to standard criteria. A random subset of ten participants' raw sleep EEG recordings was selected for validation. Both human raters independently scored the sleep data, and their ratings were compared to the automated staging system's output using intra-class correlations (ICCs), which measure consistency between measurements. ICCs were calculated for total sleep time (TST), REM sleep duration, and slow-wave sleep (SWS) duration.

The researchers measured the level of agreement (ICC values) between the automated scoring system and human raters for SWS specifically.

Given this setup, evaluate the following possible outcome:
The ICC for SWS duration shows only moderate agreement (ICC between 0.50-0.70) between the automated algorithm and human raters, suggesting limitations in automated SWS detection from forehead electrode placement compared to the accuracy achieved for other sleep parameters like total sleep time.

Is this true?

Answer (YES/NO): NO